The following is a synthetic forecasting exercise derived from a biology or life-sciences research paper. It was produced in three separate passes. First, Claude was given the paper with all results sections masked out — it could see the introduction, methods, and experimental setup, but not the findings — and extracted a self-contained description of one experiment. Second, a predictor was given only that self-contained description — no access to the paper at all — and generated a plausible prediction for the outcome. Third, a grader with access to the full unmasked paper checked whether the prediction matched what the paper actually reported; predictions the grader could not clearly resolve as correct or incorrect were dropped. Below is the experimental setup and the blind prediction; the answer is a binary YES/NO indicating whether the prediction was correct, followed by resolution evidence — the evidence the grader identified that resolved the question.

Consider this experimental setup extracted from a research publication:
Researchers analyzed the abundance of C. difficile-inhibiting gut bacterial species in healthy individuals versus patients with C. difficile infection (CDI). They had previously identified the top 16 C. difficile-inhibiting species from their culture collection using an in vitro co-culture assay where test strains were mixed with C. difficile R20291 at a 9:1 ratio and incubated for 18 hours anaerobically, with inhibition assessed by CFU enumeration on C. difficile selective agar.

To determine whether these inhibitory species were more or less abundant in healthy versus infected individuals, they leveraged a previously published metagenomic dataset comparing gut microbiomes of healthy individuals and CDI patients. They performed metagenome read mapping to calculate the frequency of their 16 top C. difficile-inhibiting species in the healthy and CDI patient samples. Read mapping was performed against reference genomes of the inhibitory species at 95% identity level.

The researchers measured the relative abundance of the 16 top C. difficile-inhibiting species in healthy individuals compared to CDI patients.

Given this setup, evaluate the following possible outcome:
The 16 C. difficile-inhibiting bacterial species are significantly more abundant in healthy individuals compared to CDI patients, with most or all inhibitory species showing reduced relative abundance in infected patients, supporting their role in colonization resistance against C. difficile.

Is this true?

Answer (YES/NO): YES